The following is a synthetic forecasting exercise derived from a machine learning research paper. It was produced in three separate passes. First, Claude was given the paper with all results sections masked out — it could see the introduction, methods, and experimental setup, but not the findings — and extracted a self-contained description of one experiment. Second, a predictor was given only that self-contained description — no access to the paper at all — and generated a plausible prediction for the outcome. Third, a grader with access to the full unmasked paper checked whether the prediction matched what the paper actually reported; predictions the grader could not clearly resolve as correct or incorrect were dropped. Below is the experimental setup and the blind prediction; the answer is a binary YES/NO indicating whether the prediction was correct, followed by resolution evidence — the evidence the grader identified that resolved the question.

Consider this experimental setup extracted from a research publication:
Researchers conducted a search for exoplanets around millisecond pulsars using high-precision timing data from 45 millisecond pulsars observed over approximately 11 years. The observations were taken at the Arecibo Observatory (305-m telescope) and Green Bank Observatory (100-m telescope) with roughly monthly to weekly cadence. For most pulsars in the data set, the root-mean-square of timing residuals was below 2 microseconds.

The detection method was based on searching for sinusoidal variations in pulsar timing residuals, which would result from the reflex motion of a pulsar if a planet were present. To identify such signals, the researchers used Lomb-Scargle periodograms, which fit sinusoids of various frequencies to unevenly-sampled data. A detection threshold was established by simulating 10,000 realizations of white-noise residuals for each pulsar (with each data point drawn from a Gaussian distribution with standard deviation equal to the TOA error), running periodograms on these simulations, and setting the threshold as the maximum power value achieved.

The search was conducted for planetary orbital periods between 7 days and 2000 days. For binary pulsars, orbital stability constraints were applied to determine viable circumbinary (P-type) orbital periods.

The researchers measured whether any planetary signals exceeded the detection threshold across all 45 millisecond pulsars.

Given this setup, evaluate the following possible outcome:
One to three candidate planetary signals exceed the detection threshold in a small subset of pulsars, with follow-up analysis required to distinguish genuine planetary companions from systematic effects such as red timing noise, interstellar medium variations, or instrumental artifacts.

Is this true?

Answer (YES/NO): NO